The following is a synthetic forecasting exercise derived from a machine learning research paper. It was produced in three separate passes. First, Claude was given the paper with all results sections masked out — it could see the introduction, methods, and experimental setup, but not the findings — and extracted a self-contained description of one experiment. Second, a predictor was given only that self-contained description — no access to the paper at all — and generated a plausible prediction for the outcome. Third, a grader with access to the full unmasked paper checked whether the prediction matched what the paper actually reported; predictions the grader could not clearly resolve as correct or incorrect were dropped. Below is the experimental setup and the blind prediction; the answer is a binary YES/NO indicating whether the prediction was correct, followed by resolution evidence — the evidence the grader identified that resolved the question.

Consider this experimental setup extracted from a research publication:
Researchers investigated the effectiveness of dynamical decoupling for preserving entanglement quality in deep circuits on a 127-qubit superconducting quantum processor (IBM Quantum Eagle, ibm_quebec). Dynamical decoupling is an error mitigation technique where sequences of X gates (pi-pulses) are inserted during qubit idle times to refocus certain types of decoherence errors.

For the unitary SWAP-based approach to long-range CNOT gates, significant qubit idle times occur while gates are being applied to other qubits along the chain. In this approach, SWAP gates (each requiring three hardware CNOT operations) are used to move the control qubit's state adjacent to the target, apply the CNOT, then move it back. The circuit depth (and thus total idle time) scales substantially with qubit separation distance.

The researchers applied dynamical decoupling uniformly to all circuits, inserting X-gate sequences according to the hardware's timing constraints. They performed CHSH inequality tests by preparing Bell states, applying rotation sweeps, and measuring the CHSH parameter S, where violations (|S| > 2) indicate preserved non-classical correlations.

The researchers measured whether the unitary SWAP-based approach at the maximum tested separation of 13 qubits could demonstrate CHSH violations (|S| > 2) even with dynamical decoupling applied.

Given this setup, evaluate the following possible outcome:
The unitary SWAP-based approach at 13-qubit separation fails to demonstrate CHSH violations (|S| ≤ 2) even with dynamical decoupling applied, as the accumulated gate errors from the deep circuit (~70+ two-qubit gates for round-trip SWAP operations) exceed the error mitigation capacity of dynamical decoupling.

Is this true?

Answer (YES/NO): YES